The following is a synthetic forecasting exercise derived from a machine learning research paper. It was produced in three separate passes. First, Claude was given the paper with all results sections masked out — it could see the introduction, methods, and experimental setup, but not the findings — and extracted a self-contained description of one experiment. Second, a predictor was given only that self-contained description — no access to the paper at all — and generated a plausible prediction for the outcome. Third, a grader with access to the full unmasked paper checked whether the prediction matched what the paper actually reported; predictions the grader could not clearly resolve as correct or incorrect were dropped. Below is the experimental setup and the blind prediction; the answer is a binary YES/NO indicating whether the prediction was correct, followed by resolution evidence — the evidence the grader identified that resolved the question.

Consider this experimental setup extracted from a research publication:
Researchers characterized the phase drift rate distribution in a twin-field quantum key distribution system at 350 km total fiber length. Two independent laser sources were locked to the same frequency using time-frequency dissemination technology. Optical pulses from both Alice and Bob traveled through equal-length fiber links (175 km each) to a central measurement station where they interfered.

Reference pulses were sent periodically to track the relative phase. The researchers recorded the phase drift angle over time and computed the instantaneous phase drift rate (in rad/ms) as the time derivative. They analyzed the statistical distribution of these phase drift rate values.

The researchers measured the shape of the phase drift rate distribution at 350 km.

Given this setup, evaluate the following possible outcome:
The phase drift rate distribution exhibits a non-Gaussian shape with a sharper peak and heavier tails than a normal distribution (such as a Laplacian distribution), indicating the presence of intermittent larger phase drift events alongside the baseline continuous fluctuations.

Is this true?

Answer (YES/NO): NO